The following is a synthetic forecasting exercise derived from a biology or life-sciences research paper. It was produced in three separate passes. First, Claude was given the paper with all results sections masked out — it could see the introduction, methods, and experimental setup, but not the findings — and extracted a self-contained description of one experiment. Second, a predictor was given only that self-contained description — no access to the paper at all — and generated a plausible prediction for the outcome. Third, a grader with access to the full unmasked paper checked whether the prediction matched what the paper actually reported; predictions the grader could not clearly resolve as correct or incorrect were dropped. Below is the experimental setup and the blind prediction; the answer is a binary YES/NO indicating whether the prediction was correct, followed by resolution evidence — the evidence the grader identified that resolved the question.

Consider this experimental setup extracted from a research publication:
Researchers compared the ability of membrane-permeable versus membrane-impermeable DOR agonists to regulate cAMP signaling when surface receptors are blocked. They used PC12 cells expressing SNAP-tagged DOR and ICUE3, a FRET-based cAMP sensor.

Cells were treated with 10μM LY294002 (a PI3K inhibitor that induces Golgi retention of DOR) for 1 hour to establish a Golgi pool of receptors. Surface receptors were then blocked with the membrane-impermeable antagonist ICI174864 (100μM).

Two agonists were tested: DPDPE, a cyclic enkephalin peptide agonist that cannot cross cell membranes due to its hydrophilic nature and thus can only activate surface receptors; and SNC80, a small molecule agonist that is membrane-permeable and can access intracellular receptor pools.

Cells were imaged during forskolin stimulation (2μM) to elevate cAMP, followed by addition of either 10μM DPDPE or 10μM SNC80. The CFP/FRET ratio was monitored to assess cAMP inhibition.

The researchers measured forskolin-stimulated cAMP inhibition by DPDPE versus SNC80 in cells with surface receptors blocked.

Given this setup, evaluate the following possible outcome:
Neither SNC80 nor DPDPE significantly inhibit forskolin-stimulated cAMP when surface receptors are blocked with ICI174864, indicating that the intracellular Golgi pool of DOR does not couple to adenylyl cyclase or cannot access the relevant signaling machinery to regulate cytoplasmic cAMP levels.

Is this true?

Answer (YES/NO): NO